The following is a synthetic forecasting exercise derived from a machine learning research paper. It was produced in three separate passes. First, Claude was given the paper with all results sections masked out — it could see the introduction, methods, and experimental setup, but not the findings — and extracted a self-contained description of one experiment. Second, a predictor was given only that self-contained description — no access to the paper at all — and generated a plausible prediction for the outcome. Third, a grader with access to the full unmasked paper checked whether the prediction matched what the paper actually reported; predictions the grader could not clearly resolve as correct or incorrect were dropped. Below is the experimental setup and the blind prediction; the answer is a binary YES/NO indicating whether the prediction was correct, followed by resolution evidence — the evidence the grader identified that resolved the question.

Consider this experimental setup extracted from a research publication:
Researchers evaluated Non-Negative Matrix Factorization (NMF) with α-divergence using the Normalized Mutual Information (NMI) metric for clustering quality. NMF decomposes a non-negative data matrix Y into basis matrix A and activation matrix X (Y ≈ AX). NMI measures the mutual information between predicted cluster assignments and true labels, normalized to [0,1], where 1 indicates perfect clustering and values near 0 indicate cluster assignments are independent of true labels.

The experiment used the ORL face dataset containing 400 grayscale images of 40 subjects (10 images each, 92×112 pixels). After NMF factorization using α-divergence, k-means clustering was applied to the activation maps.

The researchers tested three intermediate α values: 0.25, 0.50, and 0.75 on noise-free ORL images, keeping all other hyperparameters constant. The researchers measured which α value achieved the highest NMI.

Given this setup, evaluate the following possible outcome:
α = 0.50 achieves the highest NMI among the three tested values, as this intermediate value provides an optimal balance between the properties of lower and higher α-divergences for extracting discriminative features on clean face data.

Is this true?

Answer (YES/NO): NO